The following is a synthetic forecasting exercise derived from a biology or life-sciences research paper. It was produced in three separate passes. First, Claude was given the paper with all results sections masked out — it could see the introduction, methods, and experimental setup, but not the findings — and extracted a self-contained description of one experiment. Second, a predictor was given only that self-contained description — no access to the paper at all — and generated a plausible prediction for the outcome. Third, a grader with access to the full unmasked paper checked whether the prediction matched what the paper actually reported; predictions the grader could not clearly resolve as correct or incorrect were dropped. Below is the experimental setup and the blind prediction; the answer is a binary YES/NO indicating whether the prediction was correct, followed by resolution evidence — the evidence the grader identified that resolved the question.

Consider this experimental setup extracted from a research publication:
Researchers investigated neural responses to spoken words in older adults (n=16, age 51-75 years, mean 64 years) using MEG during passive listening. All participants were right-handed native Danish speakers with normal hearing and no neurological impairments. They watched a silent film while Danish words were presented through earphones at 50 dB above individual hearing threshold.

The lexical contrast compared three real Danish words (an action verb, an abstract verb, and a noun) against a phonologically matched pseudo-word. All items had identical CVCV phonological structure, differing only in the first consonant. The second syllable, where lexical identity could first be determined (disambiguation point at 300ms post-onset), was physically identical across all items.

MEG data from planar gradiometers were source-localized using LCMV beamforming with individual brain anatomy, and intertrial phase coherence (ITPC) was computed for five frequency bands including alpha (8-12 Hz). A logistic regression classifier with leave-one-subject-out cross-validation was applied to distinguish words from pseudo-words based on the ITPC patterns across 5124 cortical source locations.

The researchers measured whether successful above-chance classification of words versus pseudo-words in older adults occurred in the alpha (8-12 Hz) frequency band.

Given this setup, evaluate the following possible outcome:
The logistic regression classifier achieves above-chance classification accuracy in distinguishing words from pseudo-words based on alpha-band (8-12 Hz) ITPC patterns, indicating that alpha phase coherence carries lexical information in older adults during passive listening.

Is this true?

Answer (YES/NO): NO